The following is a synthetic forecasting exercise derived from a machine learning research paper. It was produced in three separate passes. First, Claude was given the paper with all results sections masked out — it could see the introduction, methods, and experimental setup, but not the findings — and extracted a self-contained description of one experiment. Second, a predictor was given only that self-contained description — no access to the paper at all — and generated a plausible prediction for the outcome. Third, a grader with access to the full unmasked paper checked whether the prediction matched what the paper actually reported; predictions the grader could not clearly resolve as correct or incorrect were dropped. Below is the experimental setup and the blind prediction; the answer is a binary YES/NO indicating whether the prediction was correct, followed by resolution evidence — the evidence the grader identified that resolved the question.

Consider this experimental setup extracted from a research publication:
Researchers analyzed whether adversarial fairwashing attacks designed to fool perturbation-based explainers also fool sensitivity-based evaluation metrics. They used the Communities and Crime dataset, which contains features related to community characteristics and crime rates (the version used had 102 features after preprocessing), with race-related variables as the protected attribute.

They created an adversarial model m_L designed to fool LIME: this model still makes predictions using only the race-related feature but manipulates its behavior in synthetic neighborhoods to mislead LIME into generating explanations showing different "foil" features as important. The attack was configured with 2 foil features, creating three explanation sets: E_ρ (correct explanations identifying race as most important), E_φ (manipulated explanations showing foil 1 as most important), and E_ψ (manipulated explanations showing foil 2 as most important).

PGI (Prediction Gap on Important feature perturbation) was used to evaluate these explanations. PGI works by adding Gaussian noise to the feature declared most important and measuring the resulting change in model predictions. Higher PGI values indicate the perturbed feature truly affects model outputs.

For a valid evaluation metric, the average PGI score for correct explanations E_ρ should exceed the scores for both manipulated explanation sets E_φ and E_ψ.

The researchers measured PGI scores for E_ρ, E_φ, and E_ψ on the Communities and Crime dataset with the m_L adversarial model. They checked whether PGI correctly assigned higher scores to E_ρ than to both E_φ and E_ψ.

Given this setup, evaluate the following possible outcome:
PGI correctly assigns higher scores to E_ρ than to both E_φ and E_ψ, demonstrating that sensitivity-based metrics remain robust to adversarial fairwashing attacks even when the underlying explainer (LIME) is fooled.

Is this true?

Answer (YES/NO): NO